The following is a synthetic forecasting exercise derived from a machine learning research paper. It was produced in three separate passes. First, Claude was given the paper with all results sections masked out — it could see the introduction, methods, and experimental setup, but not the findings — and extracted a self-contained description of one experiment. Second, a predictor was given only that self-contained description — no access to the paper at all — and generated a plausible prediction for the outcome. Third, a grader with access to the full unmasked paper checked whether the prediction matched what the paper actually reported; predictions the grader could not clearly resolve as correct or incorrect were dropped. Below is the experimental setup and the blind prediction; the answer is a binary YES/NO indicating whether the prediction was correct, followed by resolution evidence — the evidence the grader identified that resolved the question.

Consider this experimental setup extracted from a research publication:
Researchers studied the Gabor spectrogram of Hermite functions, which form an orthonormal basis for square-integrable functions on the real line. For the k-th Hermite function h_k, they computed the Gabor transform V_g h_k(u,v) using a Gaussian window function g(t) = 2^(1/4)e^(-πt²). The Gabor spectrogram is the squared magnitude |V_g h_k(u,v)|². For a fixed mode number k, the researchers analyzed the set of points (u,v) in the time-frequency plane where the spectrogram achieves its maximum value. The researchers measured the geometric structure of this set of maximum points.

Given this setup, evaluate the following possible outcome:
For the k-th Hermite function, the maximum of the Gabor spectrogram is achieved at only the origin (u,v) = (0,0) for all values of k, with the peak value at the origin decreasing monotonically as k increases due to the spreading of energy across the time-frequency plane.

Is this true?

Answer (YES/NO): NO